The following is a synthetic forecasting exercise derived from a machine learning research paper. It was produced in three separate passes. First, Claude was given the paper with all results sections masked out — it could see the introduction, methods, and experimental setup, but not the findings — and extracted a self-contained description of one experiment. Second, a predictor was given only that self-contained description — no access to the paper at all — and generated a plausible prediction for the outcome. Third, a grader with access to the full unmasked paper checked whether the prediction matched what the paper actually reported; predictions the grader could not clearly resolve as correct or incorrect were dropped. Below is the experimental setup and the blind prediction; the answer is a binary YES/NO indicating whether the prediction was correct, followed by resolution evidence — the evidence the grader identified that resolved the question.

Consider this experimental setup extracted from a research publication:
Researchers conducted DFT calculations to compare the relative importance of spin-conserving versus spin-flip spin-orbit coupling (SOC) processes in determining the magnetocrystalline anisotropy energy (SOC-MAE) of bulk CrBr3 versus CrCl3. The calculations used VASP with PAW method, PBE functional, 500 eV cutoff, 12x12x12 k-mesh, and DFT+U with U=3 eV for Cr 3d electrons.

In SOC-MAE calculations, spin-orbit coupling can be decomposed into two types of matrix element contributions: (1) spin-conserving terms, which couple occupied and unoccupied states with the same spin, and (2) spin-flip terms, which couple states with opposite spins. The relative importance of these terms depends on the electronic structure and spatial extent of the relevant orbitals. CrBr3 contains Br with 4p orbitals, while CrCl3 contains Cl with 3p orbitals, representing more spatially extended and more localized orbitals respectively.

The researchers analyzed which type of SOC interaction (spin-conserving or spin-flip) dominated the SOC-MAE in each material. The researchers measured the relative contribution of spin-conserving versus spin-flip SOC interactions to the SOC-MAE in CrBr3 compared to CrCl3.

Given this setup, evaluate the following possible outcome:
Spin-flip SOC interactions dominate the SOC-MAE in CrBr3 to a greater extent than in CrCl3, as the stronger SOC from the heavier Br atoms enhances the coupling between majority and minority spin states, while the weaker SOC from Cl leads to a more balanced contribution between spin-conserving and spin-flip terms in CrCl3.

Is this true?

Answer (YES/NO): NO